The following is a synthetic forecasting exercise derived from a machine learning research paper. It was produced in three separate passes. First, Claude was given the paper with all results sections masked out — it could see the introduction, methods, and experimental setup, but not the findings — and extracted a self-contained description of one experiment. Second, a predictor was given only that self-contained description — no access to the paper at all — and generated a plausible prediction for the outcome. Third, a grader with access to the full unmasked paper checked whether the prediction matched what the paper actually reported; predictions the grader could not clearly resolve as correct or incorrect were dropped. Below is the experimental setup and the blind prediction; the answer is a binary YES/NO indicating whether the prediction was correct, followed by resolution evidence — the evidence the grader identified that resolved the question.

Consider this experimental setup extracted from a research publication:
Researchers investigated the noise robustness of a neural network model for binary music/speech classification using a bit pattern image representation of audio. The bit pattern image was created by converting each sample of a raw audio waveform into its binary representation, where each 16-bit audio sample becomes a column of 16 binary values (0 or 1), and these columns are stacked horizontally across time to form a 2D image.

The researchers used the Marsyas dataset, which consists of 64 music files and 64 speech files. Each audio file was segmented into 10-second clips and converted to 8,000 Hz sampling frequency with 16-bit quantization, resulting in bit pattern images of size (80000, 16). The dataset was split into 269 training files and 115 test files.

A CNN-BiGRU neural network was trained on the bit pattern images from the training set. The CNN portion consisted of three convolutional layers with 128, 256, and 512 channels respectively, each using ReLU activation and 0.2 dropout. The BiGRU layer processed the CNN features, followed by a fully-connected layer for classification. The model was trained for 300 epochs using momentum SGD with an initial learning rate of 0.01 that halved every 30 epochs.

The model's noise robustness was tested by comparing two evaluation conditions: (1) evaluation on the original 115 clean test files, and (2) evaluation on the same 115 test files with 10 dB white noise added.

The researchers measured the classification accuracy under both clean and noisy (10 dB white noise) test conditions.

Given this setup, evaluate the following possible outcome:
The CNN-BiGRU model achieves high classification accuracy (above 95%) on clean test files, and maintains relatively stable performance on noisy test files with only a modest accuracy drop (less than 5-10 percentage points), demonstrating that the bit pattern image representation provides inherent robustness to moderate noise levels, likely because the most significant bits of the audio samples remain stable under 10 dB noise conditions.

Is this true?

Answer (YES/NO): NO